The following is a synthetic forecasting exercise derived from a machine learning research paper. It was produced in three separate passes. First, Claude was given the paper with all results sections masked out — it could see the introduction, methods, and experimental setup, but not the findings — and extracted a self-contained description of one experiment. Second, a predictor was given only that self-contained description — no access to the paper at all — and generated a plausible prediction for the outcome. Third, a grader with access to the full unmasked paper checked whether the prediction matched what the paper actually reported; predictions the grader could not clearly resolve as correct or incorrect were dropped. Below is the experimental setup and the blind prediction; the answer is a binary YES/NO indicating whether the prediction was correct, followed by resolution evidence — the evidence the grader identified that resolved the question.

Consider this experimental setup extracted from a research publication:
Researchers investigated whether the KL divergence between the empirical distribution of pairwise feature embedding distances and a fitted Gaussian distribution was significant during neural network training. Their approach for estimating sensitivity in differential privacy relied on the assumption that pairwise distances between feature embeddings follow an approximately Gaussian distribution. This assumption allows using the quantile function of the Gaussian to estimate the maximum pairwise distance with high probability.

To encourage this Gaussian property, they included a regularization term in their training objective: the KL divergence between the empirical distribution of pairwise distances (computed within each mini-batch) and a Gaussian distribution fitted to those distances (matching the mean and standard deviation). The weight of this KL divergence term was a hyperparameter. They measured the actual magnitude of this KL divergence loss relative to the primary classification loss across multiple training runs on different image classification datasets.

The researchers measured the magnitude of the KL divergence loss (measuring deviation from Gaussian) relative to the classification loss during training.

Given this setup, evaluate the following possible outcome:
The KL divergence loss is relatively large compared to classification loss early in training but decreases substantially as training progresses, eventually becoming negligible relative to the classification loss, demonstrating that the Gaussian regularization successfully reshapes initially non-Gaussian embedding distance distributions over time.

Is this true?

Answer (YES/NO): NO